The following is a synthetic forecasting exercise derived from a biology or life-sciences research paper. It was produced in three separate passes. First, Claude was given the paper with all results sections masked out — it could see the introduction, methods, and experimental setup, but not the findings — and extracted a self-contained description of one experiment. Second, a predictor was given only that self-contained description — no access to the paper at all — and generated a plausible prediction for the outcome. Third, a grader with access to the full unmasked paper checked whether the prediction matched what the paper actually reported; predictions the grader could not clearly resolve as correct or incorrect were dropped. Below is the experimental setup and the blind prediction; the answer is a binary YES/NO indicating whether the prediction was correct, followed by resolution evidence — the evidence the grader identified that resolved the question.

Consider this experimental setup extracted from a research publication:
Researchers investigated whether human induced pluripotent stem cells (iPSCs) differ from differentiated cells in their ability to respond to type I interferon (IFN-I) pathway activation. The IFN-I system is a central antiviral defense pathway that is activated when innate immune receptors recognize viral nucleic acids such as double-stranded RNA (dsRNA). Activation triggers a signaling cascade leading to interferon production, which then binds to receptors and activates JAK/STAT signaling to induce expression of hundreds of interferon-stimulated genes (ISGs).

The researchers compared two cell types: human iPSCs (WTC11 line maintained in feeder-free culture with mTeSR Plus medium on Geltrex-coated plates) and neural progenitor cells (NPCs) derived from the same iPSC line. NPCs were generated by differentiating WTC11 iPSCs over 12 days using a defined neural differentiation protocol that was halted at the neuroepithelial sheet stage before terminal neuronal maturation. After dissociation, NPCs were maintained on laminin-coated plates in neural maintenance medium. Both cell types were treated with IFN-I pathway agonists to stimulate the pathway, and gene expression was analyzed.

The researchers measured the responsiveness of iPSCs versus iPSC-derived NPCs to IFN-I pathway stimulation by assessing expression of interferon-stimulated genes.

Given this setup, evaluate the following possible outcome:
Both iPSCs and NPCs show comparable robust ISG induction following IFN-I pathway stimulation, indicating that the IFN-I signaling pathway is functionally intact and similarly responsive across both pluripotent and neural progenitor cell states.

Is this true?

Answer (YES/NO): NO